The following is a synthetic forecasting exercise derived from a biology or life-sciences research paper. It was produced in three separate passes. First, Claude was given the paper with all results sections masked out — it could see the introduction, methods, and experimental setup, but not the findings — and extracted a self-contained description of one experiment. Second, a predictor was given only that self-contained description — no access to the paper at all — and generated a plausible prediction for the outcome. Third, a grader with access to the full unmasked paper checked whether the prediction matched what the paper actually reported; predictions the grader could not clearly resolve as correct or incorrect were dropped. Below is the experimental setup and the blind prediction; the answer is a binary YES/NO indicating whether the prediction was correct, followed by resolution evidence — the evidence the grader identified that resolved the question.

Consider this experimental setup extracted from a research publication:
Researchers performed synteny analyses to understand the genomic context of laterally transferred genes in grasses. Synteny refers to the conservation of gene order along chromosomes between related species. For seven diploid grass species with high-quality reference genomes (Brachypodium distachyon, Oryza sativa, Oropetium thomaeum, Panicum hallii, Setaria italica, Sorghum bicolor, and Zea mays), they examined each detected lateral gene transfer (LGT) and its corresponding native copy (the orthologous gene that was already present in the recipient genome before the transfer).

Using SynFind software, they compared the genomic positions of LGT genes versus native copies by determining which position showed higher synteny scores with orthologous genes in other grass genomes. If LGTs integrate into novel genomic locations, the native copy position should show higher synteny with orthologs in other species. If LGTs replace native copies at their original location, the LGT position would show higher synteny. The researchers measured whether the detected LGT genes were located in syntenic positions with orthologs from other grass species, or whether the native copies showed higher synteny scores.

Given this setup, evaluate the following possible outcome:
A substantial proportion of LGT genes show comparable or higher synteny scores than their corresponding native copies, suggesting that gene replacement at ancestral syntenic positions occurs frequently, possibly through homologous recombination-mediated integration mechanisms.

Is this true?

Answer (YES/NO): NO